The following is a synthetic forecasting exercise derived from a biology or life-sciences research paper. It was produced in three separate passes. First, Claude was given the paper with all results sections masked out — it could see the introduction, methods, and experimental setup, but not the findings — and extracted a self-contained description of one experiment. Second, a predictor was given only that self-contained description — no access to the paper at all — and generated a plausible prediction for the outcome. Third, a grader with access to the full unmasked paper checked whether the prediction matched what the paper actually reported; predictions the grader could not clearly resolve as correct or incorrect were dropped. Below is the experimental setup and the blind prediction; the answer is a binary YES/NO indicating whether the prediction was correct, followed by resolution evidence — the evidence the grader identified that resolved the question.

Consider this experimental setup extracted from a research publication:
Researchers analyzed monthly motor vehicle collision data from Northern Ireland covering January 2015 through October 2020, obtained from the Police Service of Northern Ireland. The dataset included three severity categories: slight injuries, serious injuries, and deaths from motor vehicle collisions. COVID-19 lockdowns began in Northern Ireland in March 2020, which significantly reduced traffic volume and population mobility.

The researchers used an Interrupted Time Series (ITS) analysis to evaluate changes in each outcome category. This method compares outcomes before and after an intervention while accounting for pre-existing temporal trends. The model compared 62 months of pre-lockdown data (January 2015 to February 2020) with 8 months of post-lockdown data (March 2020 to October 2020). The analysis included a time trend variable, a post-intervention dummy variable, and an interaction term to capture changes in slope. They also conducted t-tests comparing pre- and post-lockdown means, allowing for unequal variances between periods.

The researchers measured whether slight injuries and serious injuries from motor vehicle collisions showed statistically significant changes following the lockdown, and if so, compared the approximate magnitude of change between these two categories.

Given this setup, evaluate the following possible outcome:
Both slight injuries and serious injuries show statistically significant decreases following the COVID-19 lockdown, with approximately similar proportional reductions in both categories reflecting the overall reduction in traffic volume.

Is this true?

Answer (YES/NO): NO